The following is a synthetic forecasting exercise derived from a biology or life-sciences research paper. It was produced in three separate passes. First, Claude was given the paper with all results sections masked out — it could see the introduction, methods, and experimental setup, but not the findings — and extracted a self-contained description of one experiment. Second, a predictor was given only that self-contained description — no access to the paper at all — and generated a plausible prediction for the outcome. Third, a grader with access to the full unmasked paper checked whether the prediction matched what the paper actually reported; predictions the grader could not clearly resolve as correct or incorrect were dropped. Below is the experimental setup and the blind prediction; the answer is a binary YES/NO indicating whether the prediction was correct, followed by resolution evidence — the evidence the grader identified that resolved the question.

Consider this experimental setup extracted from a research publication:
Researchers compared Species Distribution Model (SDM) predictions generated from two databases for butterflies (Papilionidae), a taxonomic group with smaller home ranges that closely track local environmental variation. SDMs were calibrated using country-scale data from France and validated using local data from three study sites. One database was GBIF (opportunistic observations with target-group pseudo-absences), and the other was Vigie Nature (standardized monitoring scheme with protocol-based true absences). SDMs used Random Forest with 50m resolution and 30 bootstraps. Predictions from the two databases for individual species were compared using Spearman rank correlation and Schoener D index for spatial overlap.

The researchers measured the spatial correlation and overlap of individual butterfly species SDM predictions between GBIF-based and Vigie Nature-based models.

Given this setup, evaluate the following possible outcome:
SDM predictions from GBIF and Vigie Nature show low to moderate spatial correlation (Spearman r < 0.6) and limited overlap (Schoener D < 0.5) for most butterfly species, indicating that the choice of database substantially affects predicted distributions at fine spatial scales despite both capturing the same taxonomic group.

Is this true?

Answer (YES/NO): NO